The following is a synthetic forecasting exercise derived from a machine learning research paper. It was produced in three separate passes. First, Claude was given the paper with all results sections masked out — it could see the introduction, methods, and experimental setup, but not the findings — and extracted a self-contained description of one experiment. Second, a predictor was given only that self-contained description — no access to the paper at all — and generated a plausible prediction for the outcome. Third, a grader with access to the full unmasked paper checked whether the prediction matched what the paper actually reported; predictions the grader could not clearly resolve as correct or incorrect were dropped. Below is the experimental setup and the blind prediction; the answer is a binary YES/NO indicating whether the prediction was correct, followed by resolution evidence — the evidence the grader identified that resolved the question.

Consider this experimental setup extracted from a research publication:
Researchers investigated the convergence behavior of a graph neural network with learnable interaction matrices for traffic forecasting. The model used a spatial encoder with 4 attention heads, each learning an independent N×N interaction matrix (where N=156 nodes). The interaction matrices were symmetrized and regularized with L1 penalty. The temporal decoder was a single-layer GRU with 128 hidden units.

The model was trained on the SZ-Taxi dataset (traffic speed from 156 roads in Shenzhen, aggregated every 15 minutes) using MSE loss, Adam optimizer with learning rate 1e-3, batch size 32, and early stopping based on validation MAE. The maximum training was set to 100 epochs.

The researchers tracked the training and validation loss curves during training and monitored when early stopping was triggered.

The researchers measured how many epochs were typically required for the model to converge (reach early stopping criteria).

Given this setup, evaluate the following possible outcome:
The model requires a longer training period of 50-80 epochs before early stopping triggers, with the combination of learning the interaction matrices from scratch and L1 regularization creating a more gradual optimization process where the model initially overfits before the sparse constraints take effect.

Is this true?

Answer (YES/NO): NO